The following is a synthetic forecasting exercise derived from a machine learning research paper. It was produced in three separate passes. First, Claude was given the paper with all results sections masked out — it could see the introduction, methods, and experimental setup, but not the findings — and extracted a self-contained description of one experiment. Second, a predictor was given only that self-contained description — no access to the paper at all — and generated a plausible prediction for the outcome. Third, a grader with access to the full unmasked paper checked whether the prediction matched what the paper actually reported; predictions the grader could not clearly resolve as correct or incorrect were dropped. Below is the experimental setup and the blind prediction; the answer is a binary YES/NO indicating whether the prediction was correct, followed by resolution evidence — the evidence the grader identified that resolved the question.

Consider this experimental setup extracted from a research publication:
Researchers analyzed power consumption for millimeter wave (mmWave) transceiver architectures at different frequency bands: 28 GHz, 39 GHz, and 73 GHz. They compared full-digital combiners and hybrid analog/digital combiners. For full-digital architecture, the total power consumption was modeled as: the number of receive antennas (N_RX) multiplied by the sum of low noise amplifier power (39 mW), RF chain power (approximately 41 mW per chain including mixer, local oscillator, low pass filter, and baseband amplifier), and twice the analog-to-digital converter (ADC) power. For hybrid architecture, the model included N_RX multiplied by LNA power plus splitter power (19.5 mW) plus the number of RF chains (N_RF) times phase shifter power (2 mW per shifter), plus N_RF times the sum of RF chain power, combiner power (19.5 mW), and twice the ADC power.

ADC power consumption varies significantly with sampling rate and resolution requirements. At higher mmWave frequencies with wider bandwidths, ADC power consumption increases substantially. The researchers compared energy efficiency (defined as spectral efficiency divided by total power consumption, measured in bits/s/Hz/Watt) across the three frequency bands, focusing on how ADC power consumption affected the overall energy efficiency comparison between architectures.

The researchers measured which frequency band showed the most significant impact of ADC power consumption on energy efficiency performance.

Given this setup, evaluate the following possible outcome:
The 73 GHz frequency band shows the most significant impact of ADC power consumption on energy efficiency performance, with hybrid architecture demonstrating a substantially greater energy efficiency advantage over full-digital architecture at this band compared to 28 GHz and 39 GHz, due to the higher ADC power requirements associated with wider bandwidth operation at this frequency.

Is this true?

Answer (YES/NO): NO